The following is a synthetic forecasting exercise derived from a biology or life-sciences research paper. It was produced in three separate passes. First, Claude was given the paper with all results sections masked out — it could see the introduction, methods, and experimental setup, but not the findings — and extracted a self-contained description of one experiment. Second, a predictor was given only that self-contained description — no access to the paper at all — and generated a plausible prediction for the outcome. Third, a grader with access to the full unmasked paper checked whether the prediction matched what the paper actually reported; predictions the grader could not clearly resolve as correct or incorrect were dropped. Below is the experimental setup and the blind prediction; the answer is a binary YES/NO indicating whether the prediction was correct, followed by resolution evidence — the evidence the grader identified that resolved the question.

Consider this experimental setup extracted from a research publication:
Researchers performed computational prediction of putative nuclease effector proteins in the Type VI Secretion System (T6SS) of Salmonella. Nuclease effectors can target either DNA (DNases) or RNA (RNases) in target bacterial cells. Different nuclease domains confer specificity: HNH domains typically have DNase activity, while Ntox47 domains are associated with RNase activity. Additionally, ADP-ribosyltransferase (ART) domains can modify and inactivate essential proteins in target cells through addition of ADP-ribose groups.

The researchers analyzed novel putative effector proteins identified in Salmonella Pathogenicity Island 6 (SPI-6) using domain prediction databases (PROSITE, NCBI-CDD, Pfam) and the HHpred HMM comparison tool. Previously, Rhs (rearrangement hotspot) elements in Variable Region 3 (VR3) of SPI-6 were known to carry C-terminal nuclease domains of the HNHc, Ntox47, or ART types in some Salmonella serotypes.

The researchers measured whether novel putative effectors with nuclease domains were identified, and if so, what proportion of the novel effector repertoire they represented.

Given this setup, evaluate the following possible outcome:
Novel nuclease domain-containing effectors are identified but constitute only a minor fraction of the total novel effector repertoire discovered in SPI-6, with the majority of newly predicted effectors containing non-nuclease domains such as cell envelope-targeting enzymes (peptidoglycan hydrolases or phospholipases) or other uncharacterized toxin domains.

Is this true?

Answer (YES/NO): NO